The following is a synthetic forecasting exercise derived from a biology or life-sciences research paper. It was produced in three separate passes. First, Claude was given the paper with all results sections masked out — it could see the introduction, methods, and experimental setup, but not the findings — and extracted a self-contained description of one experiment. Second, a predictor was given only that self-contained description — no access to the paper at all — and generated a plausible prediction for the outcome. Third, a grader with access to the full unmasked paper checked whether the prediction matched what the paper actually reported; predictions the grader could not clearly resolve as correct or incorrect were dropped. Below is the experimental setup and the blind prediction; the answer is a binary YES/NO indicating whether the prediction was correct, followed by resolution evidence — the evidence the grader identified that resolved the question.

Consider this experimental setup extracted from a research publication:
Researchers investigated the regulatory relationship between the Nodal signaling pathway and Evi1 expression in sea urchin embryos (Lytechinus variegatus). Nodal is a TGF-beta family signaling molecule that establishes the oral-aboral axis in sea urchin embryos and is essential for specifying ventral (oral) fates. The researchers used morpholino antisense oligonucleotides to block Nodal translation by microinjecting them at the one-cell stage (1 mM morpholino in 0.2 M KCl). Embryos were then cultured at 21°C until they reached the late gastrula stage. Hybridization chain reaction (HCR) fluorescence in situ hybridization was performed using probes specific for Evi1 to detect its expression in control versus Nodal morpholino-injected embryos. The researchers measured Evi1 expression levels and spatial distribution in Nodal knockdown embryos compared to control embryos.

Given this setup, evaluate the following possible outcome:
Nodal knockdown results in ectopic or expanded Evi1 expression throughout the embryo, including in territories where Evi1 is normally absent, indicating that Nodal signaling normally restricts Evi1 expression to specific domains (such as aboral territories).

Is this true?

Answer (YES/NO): NO